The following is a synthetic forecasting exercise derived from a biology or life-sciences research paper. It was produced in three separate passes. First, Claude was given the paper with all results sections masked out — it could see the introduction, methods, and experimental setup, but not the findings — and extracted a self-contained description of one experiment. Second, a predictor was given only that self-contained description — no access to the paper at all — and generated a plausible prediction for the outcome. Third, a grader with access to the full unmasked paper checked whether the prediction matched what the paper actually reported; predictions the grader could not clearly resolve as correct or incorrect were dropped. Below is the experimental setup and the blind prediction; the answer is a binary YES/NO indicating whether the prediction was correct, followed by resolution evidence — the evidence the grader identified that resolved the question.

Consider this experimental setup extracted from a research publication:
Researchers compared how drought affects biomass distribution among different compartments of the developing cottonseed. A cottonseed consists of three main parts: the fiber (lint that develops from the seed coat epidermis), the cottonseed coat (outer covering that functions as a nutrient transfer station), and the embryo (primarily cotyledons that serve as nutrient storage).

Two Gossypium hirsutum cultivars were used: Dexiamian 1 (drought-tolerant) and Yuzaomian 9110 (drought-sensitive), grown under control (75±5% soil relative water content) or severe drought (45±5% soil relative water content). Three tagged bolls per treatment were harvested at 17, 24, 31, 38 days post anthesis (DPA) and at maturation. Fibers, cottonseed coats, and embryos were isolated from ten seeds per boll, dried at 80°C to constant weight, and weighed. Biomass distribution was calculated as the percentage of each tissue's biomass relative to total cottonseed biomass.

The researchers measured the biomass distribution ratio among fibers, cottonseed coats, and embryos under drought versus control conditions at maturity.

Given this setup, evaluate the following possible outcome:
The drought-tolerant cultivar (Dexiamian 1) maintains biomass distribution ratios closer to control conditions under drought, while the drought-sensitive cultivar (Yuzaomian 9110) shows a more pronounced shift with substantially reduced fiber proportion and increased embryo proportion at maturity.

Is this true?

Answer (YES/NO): NO